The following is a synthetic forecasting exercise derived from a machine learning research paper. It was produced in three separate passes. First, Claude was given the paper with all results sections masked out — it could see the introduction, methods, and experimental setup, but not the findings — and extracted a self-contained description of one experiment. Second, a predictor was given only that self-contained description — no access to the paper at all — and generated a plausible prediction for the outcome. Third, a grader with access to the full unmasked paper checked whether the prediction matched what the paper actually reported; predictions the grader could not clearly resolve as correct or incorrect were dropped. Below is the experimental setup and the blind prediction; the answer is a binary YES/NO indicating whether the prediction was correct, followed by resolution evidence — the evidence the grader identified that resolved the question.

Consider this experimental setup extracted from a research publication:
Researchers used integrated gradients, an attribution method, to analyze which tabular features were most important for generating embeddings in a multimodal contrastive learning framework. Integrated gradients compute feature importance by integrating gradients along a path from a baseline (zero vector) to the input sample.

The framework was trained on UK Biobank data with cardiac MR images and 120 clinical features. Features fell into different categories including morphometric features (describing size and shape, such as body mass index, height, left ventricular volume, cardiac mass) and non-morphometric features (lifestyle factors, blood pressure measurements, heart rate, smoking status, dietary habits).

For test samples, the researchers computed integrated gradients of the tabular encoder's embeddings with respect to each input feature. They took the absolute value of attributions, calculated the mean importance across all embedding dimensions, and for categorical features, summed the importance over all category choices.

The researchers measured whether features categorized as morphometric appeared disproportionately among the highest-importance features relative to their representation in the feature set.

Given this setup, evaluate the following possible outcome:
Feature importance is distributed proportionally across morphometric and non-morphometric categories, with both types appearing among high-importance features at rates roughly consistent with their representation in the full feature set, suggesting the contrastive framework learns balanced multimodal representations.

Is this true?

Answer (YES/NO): NO